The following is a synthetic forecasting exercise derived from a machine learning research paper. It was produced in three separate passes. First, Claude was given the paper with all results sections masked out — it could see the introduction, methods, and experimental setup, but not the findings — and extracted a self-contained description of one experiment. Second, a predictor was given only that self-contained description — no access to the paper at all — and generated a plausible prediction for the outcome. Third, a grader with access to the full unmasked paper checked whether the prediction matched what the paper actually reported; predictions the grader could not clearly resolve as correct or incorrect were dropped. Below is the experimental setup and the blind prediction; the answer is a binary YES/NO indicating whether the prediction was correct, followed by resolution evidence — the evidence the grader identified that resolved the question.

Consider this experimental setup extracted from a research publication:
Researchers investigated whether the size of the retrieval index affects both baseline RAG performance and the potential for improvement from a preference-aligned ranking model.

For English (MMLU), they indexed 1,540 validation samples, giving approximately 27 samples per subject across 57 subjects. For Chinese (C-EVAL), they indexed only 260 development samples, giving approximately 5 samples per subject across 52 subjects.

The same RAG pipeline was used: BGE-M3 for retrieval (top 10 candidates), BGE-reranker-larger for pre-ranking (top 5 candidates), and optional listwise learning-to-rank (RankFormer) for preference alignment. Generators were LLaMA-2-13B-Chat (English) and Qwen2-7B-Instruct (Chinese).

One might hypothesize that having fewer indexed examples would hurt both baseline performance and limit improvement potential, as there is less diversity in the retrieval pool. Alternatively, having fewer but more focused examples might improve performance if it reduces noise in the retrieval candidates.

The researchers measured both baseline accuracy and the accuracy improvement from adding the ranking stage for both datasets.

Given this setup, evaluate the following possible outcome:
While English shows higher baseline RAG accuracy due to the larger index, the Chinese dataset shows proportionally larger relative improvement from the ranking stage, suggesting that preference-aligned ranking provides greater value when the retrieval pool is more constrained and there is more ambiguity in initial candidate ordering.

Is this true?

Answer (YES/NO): NO